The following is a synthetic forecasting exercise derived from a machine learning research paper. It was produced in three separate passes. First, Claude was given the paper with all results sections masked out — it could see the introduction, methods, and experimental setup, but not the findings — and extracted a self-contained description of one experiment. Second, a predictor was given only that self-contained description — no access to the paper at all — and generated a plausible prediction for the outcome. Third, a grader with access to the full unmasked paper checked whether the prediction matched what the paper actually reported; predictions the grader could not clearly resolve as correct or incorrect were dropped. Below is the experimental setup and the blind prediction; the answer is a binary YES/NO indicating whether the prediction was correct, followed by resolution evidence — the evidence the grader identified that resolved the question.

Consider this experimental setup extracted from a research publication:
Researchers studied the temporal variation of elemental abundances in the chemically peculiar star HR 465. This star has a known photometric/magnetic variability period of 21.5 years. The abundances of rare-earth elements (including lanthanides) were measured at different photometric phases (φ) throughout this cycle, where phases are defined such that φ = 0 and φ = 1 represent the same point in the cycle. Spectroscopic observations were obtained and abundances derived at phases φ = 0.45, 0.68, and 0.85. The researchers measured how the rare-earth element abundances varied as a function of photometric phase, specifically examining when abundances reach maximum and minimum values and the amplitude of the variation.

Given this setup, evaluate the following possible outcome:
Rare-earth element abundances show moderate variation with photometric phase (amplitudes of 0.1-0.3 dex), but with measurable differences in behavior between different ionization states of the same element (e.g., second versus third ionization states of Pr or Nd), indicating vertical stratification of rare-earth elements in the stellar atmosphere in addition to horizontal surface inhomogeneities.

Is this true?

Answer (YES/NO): NO